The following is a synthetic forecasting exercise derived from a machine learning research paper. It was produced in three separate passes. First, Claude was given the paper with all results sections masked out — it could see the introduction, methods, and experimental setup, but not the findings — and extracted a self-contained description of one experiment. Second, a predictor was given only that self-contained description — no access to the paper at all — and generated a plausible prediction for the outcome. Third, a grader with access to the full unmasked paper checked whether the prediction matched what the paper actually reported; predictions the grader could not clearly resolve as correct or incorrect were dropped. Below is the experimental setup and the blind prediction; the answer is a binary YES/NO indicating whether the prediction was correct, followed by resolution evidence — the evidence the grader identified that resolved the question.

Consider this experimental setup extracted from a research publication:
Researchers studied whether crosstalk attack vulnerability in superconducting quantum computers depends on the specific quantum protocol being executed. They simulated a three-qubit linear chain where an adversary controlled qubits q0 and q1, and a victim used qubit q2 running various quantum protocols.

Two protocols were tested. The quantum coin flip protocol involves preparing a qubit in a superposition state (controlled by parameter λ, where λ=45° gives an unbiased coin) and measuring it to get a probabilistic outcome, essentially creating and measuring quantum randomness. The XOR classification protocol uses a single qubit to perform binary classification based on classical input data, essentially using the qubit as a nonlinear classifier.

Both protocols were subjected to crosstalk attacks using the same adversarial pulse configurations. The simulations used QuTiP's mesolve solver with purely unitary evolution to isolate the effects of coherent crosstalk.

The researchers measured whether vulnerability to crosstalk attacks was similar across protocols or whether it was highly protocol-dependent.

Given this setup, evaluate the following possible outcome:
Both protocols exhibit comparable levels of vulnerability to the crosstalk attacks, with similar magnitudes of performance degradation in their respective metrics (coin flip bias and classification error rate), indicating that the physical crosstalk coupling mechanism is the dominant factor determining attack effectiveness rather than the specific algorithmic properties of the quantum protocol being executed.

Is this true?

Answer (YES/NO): NO